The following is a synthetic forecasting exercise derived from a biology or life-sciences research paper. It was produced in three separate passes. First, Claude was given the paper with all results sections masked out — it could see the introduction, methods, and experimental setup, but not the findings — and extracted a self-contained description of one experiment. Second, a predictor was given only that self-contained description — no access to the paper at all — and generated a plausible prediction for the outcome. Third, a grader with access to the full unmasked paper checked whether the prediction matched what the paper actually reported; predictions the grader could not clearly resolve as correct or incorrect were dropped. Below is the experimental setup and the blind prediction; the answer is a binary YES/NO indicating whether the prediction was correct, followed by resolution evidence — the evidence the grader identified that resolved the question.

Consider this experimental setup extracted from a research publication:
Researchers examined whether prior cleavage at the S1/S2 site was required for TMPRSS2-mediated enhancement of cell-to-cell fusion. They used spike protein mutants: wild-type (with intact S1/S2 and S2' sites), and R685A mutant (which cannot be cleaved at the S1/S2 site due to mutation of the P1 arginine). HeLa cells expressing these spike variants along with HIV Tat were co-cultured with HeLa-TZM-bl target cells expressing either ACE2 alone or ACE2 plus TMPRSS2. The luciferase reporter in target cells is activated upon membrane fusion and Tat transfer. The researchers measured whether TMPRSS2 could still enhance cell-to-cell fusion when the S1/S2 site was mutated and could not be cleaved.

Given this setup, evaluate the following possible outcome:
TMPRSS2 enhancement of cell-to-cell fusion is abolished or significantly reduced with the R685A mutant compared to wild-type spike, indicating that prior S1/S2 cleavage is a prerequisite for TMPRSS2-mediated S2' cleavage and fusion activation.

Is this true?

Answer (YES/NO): NO